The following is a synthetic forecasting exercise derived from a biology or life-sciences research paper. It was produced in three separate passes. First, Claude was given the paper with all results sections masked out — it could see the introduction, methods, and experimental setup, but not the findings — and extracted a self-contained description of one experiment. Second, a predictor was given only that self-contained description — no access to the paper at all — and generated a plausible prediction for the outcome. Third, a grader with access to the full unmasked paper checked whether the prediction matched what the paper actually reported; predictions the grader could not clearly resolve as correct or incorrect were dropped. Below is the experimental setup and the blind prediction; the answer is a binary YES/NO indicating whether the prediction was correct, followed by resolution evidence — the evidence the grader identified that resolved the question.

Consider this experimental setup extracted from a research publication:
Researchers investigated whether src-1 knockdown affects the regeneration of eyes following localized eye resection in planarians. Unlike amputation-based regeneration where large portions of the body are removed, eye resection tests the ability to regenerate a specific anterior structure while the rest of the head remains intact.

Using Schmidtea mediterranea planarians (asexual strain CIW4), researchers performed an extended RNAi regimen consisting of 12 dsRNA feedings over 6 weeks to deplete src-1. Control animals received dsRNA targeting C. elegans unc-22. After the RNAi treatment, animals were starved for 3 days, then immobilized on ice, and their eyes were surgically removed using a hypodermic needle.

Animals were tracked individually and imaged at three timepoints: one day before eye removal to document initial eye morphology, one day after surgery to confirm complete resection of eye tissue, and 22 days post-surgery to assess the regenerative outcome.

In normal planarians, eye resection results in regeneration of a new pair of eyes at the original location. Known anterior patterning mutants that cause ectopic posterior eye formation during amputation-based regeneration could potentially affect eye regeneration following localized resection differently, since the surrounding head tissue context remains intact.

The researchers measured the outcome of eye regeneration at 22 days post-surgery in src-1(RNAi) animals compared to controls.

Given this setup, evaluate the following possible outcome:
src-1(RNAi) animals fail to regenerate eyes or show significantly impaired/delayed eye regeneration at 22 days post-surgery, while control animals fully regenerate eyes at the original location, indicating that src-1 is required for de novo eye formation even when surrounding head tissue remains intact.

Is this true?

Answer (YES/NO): NO